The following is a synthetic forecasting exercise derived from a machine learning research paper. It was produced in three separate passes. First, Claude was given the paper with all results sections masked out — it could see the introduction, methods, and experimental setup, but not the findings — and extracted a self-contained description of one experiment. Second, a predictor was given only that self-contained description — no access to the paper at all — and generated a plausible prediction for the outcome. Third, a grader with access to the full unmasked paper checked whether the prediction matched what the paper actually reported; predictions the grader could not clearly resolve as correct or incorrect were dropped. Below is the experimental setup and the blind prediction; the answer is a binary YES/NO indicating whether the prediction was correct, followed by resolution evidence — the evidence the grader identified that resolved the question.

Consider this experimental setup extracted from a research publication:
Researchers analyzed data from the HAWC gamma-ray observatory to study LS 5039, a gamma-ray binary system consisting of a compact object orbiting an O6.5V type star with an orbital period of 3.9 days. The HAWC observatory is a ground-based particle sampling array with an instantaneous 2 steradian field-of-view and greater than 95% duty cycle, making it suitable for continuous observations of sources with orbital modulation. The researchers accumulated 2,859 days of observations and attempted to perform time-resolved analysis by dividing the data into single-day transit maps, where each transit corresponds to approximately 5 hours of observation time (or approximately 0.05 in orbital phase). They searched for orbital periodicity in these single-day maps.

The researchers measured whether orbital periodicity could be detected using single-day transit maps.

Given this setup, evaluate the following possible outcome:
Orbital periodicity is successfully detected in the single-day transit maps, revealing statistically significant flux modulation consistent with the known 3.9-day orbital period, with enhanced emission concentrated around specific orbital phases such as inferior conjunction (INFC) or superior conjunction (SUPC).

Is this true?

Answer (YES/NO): NO